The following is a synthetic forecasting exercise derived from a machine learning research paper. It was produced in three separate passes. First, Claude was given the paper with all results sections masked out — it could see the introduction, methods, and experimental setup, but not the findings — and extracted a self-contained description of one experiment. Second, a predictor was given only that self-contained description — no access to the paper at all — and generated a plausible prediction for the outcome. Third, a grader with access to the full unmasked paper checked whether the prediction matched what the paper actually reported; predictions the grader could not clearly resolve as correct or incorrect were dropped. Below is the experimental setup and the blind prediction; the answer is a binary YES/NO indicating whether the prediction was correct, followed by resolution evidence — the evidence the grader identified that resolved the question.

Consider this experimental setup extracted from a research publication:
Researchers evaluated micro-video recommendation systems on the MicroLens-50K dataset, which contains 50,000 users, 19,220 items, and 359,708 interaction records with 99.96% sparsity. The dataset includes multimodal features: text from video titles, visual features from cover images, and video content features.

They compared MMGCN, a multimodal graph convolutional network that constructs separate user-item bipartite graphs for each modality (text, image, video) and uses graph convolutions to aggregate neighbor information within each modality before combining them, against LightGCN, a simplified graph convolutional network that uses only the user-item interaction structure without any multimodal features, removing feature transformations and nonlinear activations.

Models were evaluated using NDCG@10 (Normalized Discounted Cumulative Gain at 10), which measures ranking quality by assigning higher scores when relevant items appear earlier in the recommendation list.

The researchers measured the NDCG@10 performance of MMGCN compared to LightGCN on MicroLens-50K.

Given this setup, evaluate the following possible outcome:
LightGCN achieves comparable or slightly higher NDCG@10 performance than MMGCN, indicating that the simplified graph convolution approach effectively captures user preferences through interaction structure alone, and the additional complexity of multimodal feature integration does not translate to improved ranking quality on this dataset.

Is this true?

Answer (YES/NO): NO